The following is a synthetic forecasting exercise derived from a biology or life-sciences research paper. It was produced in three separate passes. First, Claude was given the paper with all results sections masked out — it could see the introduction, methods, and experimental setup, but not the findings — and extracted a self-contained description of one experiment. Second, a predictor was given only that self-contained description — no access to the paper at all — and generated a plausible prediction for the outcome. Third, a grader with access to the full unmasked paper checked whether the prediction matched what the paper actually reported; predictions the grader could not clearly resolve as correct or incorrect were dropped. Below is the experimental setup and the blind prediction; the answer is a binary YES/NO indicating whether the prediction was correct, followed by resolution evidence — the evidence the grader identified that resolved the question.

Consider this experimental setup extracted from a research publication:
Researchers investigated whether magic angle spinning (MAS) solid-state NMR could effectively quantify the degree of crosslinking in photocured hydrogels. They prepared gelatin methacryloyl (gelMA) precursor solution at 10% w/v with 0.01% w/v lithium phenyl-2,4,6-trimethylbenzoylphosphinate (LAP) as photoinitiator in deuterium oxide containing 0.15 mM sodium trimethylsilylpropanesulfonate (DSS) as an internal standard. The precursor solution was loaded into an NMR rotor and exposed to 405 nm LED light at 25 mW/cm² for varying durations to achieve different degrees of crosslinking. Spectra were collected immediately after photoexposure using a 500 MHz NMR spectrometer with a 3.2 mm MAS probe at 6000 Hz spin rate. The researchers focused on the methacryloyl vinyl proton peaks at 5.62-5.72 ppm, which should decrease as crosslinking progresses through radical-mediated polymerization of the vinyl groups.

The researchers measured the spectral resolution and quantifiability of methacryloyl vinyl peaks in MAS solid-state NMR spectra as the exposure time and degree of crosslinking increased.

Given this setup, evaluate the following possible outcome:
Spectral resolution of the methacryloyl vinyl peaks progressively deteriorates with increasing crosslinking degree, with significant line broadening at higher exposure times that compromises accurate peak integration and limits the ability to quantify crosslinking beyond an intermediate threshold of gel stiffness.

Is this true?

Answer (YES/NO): YES